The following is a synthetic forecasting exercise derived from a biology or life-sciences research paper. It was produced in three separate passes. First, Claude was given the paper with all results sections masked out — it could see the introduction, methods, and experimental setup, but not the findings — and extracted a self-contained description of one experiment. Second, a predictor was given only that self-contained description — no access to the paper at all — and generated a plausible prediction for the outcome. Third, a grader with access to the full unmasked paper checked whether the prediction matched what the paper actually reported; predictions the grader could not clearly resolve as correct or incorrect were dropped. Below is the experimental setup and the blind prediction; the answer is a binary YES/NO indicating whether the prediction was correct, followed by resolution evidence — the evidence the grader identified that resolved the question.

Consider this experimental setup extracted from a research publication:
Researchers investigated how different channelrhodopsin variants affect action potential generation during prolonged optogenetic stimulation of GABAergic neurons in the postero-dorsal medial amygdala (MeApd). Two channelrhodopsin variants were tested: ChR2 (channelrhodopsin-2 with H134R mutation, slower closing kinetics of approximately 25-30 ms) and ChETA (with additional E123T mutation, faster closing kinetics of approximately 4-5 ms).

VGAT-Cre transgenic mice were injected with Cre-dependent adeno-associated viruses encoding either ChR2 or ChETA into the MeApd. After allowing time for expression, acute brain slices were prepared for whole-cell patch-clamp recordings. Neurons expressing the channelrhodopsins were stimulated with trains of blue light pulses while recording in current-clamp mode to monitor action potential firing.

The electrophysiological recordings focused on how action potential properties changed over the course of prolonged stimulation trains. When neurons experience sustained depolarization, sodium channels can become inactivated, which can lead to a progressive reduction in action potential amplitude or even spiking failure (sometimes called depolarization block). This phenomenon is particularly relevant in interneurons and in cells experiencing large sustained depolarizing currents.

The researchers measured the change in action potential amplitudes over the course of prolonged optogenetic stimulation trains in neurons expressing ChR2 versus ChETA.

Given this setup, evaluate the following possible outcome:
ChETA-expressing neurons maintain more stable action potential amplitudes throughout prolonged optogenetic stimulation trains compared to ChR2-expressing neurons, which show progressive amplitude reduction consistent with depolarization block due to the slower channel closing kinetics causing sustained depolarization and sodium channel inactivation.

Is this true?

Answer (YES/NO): YES